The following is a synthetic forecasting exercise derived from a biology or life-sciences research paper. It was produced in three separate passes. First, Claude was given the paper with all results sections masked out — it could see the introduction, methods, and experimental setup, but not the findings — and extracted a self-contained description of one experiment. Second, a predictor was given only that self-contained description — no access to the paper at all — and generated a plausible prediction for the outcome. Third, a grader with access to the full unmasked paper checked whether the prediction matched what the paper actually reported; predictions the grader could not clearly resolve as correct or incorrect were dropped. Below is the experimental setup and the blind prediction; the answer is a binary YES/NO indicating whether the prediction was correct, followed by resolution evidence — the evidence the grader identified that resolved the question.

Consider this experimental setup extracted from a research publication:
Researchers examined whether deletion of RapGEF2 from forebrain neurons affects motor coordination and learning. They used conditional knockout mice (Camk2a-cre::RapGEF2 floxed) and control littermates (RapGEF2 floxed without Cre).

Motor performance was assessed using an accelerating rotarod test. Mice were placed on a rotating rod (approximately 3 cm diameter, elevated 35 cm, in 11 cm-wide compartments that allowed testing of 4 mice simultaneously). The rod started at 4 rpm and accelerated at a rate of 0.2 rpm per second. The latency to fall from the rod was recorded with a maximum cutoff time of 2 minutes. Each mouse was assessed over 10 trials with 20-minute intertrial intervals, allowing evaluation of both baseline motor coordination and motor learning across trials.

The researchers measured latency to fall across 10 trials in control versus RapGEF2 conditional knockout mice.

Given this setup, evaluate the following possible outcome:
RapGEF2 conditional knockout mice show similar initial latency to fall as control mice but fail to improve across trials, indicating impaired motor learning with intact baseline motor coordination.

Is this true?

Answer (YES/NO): NO